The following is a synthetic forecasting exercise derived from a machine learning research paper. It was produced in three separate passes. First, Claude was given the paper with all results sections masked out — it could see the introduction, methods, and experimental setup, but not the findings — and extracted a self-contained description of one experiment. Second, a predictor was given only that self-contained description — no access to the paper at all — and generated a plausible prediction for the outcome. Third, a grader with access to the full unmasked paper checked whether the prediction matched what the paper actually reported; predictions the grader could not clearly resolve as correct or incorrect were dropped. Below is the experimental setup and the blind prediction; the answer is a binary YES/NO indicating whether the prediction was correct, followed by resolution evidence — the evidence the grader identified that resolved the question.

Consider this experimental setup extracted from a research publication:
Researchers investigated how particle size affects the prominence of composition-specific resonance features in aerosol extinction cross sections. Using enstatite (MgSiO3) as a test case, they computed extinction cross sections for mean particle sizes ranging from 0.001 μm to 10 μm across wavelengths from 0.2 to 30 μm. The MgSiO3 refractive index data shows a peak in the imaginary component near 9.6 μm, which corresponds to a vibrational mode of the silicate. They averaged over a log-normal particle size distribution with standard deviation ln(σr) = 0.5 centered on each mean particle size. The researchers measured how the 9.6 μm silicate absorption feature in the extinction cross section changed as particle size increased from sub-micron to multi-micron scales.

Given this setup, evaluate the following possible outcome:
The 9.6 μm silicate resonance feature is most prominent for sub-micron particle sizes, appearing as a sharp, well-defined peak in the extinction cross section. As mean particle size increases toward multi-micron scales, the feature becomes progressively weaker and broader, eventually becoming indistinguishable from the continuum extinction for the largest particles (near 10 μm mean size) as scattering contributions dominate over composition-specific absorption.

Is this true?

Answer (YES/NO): NO